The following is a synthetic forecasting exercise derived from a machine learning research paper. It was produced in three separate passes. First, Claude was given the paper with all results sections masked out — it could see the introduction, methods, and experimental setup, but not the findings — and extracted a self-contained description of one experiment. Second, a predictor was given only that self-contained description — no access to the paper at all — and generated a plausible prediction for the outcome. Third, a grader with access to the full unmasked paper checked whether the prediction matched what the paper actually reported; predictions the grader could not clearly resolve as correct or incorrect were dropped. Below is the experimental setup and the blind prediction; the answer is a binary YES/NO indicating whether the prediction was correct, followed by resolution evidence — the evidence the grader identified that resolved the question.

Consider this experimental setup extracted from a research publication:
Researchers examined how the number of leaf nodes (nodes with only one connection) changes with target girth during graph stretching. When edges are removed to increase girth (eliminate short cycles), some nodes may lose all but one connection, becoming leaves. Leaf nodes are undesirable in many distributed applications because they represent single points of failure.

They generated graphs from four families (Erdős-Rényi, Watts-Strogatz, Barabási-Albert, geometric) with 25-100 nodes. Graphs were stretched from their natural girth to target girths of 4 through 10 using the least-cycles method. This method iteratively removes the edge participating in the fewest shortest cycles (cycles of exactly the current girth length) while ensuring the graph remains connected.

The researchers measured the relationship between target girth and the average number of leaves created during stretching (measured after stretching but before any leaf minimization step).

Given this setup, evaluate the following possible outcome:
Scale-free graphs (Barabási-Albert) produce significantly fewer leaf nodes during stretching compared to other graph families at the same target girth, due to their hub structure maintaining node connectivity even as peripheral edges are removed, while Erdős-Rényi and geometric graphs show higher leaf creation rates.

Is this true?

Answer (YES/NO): NO